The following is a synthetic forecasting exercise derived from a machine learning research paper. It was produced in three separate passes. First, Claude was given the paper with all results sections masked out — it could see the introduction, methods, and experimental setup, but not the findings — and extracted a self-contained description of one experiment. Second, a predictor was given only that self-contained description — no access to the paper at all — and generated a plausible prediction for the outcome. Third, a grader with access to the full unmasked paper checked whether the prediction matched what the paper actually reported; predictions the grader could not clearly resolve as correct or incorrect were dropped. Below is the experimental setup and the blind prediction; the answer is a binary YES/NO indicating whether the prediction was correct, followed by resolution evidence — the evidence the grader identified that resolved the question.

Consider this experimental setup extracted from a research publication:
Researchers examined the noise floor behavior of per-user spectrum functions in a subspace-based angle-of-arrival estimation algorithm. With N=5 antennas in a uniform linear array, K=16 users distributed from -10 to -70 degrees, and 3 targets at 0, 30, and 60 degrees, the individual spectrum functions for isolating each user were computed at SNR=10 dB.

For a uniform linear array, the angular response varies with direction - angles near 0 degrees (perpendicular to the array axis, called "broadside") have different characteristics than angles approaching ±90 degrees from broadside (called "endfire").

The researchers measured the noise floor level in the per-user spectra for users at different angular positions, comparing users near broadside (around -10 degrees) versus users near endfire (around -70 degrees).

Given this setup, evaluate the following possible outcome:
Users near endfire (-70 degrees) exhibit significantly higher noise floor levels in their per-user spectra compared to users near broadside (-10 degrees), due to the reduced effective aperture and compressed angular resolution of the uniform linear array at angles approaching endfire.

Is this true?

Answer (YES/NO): NO